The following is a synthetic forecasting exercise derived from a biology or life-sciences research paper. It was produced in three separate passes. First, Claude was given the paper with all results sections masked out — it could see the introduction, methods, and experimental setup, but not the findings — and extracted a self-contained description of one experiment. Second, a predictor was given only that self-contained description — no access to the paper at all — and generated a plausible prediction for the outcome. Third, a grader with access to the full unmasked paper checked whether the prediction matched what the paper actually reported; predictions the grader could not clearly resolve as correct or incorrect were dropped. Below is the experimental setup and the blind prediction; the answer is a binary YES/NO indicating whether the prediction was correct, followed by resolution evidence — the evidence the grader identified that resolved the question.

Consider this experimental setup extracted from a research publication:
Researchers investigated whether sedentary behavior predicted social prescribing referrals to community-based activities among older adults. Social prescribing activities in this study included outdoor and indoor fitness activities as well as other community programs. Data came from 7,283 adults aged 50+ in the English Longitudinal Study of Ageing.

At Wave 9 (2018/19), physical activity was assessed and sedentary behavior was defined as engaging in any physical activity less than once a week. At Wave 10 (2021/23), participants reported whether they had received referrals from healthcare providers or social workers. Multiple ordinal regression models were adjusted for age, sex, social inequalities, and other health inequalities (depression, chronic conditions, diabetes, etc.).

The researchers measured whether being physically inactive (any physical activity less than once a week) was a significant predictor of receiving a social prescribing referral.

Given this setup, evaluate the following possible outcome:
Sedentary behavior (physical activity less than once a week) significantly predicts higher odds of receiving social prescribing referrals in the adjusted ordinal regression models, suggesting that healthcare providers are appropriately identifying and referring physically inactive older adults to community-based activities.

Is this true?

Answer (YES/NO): YES